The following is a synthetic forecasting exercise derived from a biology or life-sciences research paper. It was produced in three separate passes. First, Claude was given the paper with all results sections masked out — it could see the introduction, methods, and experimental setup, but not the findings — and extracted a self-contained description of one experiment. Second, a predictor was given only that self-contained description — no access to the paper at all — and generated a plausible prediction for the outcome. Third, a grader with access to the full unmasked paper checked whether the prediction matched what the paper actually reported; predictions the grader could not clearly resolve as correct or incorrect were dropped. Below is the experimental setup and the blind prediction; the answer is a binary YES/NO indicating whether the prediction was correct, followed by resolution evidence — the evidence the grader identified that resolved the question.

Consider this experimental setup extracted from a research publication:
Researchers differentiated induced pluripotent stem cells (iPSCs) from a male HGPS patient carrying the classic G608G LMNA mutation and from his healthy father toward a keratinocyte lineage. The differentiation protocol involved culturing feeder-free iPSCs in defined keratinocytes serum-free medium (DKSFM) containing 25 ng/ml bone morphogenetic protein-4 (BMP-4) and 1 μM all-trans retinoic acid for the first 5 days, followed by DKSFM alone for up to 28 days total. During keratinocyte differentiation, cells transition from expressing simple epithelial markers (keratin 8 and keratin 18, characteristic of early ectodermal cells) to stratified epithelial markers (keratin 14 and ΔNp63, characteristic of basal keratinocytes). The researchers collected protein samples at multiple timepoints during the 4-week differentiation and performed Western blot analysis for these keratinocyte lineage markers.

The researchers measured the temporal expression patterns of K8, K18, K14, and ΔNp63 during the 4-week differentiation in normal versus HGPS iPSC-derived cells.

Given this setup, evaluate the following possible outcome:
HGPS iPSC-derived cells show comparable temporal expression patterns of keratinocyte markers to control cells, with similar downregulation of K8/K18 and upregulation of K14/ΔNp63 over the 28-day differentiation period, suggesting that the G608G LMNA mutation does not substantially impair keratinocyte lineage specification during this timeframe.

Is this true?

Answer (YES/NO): NO